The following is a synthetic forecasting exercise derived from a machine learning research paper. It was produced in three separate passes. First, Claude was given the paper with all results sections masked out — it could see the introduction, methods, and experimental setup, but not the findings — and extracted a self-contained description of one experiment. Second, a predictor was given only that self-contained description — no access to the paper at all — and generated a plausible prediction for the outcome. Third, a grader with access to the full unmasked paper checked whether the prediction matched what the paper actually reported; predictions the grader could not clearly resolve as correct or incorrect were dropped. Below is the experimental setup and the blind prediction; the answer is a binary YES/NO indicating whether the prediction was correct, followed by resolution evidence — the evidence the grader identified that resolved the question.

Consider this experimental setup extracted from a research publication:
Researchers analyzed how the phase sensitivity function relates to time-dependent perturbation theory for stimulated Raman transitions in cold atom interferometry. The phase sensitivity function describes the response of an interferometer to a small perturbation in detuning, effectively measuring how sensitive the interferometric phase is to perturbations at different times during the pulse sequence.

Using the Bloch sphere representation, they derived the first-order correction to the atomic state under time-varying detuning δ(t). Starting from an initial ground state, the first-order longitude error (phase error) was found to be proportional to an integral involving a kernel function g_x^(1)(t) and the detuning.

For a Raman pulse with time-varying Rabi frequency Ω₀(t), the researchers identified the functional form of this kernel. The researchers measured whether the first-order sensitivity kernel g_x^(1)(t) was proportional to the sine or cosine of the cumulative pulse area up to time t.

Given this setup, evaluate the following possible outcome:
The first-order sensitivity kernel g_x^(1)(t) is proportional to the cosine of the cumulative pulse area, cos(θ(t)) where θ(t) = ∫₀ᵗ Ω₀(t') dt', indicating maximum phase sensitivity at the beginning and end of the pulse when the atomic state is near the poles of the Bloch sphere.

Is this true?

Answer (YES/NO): NO